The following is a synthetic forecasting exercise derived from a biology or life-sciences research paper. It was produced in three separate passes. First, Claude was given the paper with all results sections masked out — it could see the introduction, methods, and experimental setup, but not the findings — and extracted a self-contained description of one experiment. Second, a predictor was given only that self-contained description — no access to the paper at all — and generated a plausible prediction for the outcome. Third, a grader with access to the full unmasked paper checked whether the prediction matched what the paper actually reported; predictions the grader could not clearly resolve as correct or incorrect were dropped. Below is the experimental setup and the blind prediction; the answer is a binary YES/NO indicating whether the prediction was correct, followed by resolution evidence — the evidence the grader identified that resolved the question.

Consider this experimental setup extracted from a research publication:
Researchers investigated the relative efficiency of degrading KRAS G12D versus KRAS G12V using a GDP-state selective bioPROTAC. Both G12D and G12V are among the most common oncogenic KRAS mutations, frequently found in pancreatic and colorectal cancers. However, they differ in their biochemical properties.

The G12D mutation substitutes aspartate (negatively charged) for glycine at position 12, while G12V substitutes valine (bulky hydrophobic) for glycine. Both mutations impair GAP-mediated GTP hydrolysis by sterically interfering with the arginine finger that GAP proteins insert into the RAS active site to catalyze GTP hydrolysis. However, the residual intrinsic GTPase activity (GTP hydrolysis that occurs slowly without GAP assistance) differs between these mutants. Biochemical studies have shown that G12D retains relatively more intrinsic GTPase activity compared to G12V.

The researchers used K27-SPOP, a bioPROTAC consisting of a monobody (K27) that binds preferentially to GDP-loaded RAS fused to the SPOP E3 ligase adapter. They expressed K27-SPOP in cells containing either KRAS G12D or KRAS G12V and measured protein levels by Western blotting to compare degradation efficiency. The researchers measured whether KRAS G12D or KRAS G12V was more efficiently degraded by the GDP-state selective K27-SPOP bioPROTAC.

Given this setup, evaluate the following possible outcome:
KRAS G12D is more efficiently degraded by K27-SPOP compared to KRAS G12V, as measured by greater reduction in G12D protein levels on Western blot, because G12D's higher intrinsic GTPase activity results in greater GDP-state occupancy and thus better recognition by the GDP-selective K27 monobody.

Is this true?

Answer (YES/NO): YES